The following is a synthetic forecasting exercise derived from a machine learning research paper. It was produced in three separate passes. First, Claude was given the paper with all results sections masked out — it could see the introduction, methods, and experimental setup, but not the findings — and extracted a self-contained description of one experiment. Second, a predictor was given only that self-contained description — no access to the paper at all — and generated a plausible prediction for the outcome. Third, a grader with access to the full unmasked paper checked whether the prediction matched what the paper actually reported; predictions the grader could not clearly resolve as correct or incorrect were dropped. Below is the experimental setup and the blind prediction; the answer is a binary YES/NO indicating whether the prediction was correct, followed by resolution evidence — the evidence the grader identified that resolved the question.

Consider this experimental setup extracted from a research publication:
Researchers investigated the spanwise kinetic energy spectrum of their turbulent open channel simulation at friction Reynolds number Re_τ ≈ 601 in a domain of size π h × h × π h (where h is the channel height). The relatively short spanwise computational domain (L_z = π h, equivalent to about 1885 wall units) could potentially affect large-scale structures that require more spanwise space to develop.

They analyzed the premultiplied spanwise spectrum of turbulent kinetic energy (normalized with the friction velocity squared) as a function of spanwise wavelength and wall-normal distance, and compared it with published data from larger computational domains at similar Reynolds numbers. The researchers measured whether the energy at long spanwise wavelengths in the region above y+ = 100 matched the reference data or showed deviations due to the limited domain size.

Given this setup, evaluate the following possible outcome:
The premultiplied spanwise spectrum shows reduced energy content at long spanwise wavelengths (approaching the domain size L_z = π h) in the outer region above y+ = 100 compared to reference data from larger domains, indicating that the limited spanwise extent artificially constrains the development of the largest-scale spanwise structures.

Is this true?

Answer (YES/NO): NO